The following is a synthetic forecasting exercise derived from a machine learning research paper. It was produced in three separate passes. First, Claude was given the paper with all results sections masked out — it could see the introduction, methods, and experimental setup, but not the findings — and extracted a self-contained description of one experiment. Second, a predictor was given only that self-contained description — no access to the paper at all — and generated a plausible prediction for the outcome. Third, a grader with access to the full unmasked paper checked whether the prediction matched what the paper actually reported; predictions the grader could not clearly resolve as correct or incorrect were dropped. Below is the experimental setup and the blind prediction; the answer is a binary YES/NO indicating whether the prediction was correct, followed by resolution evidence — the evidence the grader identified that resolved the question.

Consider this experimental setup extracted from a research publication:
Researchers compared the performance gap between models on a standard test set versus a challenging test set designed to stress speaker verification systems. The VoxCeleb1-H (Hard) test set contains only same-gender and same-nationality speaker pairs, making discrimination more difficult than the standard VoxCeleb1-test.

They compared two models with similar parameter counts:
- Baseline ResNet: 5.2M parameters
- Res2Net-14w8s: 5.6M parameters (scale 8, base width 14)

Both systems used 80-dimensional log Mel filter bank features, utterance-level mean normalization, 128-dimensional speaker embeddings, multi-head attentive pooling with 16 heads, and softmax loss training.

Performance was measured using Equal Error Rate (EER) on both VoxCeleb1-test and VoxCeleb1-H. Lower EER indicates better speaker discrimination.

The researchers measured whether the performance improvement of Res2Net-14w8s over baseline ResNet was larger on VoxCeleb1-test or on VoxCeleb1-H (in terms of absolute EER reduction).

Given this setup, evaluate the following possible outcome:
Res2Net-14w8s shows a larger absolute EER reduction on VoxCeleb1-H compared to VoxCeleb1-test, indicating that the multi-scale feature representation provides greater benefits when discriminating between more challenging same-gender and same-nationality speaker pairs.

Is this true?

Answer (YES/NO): YES